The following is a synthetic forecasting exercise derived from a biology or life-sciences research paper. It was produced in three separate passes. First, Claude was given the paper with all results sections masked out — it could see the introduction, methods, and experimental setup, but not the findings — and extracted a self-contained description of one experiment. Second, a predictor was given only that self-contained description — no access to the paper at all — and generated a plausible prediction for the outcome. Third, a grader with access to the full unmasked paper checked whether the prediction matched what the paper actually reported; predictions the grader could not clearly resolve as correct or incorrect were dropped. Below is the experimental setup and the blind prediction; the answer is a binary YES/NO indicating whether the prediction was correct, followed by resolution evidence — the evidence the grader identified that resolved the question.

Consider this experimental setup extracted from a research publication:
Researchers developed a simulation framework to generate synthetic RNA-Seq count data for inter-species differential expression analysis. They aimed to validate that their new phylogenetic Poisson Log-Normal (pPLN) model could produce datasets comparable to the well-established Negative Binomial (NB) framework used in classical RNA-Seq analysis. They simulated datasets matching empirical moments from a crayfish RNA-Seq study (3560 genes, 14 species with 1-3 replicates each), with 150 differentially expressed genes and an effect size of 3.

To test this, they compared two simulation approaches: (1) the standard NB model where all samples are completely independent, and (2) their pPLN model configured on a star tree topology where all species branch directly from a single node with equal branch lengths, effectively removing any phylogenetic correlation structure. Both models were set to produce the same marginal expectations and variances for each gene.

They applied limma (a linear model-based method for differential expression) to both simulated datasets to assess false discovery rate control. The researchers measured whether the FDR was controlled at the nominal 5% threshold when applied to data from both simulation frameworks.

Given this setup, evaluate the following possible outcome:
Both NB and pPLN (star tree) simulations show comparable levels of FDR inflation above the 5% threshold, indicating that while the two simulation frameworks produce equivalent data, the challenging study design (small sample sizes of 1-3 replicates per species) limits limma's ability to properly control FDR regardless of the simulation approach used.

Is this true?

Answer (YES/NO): NO